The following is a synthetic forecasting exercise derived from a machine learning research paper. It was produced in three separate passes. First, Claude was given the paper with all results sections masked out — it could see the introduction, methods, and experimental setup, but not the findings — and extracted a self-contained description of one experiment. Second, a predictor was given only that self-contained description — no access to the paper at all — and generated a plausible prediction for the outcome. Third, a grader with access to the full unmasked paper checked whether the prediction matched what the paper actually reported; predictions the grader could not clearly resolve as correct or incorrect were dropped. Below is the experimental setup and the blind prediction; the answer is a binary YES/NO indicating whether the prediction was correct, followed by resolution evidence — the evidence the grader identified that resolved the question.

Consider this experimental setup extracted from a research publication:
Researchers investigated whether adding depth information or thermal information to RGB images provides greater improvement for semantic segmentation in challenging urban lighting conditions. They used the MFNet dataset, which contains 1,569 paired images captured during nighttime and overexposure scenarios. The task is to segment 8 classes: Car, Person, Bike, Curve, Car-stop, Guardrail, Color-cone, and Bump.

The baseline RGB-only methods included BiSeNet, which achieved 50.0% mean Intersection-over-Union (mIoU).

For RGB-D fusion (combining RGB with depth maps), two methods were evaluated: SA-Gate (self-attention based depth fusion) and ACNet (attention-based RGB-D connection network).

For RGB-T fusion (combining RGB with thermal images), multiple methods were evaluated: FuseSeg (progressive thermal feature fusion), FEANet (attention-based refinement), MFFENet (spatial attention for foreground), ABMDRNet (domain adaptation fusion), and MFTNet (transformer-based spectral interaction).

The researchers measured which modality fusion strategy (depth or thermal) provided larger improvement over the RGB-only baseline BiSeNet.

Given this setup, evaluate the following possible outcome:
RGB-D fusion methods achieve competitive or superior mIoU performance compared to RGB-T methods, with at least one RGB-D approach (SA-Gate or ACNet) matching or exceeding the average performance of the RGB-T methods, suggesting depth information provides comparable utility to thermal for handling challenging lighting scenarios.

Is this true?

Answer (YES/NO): NO